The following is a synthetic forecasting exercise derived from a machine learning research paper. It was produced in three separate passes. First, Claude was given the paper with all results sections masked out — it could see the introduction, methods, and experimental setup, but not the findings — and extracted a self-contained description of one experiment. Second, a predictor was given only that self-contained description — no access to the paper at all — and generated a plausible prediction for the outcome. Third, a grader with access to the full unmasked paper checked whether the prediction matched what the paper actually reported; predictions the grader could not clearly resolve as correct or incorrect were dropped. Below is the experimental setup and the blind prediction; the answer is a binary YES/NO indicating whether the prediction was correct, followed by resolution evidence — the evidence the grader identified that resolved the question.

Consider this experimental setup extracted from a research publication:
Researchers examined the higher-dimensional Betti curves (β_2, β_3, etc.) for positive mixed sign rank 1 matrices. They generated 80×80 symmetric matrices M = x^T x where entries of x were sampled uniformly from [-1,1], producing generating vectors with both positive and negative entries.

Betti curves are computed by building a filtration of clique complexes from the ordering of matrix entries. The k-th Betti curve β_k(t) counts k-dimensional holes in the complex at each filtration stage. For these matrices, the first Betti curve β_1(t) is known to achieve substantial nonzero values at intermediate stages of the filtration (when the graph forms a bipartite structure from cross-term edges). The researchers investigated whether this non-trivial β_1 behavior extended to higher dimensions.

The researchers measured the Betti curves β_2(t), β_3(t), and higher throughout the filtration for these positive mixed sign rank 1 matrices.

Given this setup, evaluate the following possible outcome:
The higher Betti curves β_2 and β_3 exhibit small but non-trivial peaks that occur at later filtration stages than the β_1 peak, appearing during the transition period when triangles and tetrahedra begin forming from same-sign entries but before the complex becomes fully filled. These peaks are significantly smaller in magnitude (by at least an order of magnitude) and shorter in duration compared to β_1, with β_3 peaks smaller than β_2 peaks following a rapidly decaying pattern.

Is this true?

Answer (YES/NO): NO